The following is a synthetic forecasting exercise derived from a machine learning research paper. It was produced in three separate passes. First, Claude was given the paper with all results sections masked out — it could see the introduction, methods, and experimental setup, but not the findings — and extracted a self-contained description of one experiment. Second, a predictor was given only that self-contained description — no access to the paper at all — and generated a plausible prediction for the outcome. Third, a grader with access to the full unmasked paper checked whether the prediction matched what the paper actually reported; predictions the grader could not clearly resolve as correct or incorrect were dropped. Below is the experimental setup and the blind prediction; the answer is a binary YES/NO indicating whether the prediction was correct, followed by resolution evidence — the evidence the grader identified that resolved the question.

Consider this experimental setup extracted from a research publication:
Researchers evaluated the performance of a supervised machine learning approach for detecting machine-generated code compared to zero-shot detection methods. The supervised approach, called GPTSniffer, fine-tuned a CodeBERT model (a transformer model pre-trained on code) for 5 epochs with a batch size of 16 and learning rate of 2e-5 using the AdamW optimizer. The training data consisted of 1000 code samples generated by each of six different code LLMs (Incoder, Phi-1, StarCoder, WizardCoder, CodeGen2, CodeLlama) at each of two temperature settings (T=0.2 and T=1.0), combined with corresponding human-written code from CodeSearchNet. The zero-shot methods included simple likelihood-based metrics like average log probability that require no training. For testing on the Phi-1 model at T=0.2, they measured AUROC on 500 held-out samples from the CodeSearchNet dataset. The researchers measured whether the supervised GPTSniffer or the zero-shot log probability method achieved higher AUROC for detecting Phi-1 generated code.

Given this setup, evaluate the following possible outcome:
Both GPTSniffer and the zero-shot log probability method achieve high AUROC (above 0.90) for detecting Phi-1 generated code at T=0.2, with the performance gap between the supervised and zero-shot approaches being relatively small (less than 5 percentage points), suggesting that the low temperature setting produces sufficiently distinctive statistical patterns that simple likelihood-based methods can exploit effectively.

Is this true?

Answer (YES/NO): NO